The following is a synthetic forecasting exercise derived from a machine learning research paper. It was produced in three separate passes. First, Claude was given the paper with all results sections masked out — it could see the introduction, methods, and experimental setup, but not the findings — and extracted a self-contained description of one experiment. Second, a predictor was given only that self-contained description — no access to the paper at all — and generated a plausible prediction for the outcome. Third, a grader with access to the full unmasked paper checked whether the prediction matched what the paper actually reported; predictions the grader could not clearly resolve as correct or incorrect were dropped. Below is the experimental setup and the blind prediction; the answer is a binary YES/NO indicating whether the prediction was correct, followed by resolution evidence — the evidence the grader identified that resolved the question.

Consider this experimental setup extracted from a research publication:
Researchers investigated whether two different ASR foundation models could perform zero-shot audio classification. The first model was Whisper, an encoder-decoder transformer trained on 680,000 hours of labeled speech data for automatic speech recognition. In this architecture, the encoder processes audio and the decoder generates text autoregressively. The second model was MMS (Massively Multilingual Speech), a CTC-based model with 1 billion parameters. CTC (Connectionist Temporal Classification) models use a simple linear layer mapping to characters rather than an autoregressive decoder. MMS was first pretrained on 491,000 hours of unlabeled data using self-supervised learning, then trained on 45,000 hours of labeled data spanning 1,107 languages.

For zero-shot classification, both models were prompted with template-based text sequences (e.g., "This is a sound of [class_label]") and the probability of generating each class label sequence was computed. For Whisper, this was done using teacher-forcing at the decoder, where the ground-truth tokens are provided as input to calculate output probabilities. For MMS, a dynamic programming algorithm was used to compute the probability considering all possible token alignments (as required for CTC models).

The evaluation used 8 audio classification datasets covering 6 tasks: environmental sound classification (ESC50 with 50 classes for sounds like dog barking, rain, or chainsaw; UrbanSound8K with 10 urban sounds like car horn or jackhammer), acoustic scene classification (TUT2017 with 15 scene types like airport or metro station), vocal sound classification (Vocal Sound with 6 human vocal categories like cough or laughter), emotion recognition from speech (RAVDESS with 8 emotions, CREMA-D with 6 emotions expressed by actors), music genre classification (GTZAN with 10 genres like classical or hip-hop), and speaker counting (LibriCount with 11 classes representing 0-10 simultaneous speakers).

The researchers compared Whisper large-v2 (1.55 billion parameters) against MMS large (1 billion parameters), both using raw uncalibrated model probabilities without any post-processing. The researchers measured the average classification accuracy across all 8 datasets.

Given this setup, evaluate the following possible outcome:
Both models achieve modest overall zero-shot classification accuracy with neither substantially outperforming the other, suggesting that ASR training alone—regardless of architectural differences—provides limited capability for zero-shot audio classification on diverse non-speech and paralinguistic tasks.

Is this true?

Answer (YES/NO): NO